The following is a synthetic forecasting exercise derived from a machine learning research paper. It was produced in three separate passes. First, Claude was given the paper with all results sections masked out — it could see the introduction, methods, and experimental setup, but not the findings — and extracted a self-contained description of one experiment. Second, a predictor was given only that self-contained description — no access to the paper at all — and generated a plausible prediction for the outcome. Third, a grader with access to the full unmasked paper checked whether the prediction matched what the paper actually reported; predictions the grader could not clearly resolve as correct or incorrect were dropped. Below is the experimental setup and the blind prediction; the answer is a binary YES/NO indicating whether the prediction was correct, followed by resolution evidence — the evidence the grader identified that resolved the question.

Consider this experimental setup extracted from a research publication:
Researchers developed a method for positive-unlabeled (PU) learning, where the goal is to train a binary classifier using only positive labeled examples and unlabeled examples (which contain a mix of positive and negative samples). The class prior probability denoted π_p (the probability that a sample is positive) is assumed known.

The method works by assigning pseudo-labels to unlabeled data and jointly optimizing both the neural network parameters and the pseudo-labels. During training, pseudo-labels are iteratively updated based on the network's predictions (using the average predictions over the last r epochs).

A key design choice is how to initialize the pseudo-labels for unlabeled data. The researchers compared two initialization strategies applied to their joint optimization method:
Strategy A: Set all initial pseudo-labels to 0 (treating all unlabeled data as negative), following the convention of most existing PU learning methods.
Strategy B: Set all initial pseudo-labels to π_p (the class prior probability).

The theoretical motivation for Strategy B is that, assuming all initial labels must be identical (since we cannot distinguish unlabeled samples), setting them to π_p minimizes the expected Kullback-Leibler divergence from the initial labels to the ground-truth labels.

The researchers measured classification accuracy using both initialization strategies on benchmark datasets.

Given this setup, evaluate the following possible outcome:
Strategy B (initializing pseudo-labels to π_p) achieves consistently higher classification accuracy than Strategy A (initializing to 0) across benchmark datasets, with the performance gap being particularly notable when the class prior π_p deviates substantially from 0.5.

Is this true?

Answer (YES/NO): NO